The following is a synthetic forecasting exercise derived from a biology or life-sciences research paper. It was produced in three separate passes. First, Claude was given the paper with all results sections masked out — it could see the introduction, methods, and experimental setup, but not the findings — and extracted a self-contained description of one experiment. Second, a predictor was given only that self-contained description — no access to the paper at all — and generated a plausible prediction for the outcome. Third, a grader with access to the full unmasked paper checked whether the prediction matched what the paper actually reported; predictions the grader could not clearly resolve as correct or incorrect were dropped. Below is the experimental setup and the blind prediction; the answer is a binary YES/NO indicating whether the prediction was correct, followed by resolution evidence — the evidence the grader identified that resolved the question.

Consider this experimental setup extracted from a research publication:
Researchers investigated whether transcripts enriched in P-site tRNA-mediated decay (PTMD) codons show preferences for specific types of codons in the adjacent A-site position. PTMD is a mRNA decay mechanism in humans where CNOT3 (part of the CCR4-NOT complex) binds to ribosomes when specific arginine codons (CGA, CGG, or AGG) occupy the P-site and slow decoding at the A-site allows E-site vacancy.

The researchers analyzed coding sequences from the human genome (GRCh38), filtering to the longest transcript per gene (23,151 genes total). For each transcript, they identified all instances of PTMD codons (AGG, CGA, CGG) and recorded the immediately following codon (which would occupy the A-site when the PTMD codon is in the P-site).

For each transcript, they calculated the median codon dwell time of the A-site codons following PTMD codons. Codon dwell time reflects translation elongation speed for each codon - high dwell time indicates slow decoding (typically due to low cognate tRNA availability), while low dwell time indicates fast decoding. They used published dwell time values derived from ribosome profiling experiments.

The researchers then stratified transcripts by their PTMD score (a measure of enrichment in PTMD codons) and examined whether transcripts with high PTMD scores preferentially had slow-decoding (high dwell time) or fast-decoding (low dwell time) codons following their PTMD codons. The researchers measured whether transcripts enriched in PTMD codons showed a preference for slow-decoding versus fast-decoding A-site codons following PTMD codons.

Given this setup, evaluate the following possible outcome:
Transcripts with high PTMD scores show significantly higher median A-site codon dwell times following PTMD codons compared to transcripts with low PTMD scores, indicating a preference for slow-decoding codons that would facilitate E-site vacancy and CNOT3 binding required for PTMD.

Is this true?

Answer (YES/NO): NO